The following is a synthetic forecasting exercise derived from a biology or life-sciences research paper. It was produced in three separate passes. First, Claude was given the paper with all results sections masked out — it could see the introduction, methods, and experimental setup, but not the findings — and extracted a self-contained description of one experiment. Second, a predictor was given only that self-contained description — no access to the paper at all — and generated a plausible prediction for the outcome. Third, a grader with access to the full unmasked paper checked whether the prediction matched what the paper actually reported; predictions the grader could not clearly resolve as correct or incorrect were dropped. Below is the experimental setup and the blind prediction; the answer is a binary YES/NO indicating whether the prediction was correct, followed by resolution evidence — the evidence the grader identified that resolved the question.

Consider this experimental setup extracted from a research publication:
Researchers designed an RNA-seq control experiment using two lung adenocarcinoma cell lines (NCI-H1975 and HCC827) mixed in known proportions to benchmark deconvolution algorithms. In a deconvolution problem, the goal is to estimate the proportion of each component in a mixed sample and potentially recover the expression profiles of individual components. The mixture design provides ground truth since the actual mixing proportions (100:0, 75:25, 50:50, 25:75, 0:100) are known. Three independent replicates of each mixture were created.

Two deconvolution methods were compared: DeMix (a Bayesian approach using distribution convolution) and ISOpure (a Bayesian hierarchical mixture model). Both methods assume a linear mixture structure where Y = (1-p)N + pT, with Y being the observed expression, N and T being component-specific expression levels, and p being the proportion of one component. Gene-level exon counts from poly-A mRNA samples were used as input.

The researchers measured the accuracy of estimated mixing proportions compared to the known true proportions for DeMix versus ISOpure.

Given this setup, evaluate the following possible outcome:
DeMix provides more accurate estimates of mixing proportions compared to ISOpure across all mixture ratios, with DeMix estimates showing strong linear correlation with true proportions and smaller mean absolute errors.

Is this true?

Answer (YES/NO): NO